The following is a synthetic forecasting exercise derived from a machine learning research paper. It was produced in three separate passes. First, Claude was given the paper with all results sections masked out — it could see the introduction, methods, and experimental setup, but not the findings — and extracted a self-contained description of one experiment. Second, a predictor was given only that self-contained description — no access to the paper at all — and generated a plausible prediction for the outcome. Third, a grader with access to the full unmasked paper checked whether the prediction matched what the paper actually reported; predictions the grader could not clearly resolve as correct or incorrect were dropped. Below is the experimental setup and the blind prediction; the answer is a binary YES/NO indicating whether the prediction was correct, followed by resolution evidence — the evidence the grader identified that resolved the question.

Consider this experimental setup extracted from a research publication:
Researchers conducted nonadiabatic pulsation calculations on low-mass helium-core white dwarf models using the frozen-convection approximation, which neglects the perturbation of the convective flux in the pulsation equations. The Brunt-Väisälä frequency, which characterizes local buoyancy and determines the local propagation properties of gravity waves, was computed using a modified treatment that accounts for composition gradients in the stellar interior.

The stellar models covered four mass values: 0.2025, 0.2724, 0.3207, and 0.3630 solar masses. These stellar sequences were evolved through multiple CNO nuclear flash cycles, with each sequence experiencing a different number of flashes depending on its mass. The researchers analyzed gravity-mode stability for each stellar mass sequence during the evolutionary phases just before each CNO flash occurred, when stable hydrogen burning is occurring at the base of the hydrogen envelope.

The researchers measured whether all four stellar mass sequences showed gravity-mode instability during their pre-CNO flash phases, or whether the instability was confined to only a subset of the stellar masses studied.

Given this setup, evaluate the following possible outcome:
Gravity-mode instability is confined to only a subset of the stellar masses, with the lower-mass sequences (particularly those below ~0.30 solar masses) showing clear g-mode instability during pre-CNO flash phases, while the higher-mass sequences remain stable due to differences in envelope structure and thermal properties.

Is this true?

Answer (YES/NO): NO